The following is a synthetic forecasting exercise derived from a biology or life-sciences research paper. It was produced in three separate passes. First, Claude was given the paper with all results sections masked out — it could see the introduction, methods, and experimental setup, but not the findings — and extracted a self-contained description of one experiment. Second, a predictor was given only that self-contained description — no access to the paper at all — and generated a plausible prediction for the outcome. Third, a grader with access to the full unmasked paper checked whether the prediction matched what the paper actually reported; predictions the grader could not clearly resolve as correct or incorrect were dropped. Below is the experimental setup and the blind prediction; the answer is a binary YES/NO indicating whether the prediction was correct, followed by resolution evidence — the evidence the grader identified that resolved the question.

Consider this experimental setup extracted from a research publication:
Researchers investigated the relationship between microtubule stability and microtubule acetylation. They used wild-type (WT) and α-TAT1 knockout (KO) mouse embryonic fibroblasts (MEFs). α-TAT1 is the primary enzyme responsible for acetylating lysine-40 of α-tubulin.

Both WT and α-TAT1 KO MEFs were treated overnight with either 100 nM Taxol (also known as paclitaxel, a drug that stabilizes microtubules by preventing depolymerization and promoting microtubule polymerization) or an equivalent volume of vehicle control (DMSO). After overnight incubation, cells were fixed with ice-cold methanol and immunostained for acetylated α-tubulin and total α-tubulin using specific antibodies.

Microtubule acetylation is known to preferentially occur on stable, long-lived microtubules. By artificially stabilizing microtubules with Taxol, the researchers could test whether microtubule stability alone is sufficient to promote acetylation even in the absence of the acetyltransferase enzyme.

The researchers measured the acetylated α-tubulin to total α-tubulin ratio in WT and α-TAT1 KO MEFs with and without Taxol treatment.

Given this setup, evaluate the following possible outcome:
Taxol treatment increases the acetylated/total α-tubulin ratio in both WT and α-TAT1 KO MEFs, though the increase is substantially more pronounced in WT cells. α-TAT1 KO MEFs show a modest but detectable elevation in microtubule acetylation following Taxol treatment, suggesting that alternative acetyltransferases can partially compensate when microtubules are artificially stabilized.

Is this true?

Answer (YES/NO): NO